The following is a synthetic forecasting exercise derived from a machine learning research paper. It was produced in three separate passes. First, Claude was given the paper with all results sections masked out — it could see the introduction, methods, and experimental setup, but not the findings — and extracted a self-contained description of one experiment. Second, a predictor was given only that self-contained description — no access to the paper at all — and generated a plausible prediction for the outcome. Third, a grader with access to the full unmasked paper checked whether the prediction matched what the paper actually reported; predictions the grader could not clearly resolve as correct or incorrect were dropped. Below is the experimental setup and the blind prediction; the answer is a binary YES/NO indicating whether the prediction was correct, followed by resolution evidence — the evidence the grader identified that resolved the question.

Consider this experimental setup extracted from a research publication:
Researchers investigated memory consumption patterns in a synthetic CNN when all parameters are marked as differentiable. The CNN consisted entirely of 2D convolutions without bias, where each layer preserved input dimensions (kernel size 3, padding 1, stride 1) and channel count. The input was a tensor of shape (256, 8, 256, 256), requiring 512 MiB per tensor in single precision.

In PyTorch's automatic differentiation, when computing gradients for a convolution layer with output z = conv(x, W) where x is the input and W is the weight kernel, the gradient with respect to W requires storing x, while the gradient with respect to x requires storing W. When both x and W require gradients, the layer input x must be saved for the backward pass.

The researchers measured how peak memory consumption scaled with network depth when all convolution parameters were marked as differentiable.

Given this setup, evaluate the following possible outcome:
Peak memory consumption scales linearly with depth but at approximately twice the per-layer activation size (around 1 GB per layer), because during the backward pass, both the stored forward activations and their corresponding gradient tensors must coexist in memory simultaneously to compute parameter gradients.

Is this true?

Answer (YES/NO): NO